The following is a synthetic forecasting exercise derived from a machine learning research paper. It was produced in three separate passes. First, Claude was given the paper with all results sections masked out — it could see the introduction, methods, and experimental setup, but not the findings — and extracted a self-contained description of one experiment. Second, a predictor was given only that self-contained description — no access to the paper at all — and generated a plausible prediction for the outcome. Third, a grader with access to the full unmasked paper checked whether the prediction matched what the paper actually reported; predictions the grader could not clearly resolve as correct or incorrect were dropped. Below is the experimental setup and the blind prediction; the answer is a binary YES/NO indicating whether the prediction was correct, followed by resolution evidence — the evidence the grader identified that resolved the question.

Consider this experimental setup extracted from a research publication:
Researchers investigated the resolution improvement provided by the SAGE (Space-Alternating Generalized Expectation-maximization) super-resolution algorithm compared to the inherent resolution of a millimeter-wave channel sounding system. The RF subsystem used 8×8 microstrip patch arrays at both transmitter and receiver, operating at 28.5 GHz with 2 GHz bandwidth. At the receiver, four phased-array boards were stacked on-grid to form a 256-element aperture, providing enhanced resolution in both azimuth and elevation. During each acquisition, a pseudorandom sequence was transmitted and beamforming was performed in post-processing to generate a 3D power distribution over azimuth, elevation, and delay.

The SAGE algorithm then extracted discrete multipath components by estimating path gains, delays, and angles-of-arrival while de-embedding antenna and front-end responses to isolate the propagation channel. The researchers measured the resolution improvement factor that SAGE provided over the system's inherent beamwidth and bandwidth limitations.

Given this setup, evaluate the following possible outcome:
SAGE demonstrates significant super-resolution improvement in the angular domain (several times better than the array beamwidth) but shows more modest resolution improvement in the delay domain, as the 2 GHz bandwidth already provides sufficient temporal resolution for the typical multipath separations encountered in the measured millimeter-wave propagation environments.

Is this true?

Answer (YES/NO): NO